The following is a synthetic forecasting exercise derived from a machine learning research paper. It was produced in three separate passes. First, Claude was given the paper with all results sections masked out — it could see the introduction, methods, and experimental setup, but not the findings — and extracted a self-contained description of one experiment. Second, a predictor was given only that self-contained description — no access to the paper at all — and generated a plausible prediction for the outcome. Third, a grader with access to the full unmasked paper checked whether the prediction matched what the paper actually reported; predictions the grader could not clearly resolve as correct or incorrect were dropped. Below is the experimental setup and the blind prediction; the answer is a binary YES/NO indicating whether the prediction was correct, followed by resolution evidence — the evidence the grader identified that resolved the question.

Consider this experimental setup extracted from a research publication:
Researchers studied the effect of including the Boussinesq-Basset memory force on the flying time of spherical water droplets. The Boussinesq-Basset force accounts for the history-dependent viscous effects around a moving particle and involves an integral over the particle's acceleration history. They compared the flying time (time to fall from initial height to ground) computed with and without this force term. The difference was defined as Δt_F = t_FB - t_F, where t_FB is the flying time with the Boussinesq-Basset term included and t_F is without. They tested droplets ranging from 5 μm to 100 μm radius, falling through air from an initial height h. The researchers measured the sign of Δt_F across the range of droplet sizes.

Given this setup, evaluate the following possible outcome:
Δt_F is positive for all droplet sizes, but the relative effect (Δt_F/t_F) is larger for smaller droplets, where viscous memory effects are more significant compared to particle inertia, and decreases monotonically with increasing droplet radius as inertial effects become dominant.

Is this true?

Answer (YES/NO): YES